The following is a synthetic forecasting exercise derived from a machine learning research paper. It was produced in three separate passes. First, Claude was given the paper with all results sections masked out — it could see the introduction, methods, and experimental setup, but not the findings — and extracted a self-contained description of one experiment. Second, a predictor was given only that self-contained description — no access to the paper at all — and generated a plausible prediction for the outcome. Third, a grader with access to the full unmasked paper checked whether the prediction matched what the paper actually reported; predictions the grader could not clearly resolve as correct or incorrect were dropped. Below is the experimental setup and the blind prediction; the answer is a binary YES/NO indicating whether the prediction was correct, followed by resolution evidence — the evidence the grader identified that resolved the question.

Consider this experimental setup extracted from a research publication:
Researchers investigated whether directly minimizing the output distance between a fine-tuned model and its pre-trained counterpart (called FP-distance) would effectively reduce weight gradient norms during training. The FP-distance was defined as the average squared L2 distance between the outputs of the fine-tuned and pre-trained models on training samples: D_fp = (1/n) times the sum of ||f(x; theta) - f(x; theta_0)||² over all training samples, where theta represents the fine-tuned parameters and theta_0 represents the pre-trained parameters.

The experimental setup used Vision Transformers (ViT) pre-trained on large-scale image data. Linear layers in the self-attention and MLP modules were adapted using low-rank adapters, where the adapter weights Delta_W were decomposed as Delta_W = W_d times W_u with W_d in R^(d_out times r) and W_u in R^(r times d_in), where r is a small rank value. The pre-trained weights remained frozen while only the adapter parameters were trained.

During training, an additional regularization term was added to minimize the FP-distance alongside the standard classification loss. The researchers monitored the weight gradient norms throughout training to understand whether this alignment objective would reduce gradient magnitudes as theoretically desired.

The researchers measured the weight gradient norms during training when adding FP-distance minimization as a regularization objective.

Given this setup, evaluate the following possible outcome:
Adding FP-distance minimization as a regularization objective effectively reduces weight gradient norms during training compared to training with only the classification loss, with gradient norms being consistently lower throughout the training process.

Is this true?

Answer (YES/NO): NO